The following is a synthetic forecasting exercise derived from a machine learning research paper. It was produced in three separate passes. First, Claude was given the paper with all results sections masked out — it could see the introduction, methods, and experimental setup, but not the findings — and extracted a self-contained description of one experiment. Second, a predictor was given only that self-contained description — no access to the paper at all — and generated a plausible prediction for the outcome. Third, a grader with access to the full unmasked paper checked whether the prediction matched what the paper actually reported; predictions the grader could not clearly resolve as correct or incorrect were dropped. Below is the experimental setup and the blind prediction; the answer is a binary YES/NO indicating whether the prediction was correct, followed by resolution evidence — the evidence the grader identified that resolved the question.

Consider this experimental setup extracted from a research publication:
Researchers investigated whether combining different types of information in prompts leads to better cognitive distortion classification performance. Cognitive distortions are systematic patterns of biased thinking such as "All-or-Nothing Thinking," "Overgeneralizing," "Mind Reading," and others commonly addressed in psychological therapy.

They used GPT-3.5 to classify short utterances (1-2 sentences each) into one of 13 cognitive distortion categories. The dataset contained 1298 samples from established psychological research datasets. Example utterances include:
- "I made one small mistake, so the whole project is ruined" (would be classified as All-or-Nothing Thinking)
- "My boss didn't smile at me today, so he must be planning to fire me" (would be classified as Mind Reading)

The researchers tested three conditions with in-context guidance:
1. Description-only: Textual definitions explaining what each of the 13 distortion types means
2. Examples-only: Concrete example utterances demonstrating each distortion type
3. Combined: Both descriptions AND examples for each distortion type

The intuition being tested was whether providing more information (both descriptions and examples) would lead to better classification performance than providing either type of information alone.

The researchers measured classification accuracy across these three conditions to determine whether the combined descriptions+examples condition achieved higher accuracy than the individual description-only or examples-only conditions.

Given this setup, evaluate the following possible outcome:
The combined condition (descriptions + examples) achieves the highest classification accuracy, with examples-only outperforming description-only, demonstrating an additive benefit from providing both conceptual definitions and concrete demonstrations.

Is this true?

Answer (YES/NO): NO